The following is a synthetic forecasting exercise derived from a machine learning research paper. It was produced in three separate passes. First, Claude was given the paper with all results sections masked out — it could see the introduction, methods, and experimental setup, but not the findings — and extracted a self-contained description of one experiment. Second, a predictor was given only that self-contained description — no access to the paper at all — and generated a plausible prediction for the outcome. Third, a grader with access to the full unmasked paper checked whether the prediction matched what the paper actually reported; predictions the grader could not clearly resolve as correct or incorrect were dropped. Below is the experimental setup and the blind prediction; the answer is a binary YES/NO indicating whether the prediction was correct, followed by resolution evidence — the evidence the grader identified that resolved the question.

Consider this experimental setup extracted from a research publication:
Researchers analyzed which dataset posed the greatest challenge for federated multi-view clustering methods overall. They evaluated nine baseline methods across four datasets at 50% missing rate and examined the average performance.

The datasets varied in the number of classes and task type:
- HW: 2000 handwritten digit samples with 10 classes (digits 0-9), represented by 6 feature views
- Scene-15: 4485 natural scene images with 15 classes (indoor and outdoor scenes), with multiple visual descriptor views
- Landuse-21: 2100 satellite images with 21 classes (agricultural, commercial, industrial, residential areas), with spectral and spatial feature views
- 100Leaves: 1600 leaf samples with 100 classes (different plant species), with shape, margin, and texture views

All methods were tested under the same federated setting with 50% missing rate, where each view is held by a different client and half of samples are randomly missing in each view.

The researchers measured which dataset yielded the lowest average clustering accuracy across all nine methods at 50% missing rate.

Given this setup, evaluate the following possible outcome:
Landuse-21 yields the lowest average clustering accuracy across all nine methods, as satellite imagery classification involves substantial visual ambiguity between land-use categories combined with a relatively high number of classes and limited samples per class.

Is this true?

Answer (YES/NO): YES